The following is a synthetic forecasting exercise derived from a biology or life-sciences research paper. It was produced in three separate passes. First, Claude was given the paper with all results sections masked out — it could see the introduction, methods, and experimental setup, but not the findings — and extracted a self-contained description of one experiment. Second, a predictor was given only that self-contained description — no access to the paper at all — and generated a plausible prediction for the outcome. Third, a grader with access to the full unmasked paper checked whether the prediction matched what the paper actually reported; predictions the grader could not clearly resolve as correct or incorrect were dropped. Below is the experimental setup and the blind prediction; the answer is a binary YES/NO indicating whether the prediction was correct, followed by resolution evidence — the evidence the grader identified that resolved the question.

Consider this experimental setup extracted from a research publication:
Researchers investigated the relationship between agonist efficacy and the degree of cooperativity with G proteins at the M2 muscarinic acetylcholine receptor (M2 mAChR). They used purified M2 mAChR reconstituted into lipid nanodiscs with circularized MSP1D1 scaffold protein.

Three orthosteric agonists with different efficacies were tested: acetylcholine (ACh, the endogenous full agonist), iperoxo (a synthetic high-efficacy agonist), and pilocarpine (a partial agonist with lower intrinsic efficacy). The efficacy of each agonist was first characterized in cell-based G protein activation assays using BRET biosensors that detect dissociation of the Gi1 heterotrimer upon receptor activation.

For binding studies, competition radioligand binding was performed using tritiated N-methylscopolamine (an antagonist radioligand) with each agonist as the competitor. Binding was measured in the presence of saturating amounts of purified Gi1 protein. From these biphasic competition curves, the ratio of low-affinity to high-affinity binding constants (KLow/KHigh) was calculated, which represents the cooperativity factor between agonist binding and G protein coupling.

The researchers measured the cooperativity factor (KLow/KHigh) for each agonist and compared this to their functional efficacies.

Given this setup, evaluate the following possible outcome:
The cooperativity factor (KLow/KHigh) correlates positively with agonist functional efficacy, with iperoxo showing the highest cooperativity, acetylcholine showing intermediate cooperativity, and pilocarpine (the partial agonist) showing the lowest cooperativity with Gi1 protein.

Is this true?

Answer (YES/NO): YES